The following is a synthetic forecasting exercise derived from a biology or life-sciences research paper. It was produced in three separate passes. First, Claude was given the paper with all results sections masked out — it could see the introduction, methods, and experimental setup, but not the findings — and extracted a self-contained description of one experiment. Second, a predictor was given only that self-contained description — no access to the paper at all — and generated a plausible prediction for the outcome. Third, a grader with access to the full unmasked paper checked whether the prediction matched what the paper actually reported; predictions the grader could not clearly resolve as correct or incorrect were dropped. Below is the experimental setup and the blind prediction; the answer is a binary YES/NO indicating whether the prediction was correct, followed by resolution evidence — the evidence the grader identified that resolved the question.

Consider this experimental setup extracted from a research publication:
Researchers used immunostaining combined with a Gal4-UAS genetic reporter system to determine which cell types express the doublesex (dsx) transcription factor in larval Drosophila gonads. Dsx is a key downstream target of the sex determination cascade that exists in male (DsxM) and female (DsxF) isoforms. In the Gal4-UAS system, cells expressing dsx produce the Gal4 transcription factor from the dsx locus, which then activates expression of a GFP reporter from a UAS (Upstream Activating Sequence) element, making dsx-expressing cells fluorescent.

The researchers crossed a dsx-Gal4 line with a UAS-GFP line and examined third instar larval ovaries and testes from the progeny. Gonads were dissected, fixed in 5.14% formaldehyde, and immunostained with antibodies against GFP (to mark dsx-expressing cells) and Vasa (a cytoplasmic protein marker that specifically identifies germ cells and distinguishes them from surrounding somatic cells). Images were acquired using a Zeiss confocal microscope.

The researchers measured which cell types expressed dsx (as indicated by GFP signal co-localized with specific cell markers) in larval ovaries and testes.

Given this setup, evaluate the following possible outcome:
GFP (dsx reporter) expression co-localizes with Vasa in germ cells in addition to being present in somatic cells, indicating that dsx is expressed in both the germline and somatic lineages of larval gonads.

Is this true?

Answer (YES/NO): NO